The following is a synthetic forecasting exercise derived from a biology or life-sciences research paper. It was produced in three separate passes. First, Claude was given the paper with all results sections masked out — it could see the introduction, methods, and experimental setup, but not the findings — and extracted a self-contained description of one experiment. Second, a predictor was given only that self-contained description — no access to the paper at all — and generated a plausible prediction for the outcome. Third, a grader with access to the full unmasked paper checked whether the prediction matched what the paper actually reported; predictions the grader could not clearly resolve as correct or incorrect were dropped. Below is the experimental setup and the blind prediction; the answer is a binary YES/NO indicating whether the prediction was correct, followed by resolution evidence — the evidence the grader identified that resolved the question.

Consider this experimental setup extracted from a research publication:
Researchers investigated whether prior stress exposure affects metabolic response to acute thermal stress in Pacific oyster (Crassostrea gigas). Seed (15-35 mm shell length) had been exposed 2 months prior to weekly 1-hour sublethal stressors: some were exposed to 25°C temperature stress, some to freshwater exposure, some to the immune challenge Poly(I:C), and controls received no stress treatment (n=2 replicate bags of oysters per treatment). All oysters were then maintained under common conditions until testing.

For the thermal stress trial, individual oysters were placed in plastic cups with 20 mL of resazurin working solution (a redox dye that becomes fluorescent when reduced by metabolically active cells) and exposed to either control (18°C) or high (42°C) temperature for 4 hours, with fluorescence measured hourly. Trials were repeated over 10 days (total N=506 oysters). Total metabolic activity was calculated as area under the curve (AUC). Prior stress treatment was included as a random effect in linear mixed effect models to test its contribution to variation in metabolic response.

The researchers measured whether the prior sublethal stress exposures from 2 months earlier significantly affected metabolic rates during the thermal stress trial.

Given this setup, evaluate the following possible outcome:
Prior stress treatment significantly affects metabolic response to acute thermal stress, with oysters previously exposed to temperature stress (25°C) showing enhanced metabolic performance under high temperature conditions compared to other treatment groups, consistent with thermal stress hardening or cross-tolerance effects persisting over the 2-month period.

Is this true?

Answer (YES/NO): NO